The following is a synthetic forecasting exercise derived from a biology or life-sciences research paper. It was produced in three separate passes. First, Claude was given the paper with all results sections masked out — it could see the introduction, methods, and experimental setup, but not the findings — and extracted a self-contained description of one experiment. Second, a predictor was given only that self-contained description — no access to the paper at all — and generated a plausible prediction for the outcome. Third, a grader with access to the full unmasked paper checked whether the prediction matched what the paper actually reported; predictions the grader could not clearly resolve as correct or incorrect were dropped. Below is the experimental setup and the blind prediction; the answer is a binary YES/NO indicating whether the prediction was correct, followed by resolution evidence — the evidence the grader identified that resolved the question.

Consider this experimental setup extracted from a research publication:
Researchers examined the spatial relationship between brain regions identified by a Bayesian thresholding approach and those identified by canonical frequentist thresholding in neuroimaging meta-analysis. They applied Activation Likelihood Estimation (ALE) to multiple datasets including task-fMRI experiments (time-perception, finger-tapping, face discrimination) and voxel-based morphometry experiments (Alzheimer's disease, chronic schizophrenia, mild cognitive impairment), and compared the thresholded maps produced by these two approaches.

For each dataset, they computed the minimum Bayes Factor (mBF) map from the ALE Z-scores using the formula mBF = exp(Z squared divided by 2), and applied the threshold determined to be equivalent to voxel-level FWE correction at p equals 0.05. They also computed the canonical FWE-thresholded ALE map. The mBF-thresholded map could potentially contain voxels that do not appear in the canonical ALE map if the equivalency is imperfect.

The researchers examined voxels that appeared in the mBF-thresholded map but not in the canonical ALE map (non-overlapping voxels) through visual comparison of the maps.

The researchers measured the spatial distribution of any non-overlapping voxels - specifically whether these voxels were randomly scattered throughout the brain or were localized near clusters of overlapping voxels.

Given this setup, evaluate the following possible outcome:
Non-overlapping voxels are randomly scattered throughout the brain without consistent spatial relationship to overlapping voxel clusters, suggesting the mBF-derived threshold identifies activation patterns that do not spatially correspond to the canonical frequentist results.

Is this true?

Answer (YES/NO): NO